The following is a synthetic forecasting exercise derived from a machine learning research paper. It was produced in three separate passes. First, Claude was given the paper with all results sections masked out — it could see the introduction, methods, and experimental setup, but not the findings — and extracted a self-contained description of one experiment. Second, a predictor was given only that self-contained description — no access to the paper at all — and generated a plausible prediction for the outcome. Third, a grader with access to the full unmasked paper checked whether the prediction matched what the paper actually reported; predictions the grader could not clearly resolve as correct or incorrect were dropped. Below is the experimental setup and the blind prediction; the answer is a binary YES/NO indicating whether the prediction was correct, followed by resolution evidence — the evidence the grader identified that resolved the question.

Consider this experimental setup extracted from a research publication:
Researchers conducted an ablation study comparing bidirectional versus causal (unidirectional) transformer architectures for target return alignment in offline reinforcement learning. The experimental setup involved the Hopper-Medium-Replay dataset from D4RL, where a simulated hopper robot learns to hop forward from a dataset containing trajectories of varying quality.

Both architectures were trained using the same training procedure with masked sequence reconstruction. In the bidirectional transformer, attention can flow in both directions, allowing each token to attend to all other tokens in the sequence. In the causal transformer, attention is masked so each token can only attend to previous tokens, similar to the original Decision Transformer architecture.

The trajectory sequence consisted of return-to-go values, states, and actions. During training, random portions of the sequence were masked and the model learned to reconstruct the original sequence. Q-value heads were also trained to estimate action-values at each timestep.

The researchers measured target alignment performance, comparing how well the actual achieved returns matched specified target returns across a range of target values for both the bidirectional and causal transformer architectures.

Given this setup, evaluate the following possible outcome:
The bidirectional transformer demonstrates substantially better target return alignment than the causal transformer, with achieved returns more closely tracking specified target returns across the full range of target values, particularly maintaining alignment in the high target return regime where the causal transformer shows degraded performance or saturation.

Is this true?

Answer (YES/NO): YES